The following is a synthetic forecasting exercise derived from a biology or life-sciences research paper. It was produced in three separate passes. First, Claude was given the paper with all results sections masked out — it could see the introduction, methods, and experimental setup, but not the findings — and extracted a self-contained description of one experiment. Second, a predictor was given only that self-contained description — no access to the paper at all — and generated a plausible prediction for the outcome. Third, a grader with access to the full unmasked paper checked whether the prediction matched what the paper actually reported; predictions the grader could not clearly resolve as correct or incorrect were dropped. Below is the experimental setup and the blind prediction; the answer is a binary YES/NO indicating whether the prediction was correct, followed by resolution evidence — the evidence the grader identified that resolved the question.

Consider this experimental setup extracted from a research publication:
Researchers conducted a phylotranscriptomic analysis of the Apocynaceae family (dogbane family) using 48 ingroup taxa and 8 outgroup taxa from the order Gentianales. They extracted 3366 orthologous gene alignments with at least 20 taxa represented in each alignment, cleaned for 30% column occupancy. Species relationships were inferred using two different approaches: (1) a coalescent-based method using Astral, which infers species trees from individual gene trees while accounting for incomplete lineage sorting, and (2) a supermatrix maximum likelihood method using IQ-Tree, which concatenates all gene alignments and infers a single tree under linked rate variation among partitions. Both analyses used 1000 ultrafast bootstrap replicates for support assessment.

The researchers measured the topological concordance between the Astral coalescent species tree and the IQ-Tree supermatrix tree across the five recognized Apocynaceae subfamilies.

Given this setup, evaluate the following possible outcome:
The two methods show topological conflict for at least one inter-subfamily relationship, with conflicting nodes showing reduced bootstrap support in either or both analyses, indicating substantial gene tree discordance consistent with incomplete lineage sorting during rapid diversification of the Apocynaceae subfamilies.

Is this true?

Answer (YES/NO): NO